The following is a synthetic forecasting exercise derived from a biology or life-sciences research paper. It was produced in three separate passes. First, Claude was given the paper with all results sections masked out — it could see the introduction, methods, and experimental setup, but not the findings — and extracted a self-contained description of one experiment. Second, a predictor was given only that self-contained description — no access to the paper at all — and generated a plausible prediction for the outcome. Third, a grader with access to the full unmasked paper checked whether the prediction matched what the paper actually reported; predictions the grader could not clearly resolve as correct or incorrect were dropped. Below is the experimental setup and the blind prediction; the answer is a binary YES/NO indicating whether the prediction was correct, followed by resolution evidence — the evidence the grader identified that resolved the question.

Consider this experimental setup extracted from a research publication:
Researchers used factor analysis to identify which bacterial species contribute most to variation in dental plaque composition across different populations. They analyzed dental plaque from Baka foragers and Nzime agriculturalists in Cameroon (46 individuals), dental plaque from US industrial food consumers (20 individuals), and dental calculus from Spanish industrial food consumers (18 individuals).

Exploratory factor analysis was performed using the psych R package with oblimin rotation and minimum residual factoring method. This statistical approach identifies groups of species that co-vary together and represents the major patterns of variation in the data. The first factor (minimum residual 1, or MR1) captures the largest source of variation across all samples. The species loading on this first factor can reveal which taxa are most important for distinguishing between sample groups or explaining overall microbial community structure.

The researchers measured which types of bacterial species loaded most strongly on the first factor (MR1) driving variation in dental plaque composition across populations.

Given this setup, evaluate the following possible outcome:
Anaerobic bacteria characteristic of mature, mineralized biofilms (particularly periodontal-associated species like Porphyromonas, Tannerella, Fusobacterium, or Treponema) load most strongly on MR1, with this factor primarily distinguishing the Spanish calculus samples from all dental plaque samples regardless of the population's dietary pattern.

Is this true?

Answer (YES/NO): NO